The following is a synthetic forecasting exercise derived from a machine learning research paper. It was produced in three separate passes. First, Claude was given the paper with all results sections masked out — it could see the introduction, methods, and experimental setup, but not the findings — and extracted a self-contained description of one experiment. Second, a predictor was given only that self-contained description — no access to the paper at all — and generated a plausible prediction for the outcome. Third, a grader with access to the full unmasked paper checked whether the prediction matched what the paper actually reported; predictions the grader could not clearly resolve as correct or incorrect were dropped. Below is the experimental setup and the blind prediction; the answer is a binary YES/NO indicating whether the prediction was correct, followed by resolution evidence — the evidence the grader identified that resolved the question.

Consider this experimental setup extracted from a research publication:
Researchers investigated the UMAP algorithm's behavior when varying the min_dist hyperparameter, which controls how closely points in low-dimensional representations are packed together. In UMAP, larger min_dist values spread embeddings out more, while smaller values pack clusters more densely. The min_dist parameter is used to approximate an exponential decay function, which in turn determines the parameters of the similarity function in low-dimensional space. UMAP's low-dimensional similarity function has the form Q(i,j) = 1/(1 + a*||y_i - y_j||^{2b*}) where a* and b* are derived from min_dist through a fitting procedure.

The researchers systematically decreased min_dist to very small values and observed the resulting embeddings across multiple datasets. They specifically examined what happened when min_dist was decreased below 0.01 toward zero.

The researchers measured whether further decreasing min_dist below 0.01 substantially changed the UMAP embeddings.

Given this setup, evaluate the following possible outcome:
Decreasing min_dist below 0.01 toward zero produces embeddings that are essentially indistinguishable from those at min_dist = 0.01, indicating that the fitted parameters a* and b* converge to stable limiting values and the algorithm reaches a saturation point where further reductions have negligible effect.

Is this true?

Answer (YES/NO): YES